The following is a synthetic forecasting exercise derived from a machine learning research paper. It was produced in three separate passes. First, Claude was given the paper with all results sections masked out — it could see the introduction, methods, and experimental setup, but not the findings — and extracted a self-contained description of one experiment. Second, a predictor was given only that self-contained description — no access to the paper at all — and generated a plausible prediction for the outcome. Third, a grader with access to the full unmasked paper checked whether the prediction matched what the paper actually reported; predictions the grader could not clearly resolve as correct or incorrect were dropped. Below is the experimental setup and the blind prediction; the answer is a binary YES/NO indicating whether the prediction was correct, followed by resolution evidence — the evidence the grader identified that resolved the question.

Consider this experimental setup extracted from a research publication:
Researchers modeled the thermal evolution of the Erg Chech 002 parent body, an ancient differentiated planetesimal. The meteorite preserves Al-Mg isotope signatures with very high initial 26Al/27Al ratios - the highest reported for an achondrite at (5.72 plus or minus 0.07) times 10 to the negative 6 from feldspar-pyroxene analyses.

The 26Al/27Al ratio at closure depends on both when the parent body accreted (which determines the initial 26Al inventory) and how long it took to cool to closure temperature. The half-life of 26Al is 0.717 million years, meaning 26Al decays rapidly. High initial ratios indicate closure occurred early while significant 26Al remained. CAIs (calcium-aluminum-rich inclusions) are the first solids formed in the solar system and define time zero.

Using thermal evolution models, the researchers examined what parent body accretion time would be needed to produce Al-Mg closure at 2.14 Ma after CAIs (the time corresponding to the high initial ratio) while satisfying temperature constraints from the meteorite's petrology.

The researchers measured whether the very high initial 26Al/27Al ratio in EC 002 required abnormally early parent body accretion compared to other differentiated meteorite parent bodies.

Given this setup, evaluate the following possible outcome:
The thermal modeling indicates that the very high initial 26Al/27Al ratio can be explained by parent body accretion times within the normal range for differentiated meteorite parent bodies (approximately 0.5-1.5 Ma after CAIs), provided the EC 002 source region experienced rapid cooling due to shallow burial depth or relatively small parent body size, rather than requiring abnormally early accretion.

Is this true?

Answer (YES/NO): NO